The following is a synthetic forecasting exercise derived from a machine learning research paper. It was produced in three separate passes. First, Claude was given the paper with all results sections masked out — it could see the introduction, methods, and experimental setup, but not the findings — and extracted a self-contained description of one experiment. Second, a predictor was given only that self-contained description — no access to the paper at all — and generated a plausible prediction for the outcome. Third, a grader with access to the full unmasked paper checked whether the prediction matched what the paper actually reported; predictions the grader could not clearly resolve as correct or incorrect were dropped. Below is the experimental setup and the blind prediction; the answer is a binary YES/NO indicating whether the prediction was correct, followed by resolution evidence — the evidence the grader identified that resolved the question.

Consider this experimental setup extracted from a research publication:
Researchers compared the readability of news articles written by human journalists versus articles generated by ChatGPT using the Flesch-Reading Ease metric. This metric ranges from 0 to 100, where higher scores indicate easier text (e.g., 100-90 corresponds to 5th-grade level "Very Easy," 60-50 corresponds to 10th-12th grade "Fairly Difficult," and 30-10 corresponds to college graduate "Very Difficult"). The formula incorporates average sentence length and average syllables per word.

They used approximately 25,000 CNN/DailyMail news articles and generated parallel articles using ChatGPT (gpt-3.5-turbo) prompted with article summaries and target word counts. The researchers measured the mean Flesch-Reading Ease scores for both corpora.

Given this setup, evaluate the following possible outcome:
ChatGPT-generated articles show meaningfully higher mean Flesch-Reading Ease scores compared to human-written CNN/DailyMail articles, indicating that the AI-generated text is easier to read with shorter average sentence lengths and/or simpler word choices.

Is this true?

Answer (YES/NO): NO